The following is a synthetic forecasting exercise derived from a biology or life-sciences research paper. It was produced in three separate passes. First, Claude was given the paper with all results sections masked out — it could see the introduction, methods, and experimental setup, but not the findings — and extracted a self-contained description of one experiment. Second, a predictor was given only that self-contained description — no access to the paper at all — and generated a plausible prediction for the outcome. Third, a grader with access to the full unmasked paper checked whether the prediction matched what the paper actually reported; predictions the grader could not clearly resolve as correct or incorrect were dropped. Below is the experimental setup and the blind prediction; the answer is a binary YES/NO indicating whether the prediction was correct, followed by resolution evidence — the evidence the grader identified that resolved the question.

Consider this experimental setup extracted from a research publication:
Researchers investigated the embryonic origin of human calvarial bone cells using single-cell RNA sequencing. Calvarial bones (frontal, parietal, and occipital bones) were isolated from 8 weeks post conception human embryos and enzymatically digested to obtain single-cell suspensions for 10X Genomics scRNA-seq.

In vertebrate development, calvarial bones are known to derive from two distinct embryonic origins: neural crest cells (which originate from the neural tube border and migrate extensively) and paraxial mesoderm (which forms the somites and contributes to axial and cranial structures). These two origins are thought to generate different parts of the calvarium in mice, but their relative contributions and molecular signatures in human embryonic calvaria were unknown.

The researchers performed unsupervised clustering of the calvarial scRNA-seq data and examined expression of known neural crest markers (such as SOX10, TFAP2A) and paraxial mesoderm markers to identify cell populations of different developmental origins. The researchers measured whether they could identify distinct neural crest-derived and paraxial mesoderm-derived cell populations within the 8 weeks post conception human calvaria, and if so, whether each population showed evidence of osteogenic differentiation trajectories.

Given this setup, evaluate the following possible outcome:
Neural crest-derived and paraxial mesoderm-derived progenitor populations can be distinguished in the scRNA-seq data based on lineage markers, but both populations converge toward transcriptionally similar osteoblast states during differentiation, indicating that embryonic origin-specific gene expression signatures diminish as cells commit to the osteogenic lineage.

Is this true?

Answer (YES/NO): YES